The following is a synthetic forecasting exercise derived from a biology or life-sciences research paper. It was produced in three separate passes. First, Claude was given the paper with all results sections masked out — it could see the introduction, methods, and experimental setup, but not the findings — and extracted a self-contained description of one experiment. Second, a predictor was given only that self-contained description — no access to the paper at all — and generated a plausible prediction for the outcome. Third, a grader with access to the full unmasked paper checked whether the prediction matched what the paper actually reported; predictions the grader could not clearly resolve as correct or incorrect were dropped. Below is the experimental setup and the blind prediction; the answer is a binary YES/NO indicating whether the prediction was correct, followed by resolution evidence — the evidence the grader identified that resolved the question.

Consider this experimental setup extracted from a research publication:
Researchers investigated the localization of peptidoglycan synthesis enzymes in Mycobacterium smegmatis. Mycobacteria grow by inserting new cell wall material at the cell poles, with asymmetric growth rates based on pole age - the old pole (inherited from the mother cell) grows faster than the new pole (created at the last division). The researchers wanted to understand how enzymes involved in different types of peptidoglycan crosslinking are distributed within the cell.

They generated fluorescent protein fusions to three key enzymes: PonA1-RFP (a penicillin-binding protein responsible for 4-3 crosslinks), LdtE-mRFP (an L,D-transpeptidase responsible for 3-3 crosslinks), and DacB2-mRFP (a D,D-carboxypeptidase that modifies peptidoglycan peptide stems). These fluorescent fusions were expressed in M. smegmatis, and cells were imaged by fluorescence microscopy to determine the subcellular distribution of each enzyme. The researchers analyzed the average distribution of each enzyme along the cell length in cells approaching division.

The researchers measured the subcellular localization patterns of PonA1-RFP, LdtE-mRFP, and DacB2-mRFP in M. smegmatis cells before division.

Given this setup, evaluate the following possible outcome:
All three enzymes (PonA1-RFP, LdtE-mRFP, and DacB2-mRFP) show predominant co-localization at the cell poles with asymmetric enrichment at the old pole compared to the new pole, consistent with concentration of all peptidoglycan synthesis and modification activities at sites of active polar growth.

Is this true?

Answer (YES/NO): NO